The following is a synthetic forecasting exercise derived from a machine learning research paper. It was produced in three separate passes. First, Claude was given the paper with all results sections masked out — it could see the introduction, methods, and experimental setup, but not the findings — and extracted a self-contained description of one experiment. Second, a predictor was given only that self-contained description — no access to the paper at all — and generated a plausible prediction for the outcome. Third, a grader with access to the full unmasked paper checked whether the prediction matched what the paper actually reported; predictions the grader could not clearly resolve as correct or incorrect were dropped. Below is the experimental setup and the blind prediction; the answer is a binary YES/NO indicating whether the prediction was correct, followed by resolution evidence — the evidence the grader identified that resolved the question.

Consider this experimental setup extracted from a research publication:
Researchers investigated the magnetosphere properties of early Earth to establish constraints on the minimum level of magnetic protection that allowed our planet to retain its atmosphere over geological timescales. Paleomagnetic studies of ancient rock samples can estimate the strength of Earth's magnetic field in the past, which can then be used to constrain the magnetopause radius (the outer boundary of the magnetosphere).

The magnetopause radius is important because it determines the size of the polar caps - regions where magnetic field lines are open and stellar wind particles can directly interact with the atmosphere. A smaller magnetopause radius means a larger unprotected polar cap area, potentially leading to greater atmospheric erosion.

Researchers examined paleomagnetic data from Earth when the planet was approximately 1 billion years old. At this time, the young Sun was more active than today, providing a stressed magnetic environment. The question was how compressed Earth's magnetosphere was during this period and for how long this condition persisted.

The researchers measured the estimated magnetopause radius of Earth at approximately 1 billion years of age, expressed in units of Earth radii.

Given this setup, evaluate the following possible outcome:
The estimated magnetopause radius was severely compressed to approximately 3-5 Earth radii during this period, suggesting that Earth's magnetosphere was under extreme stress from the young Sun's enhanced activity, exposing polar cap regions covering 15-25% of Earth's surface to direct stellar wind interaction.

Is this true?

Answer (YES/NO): NO